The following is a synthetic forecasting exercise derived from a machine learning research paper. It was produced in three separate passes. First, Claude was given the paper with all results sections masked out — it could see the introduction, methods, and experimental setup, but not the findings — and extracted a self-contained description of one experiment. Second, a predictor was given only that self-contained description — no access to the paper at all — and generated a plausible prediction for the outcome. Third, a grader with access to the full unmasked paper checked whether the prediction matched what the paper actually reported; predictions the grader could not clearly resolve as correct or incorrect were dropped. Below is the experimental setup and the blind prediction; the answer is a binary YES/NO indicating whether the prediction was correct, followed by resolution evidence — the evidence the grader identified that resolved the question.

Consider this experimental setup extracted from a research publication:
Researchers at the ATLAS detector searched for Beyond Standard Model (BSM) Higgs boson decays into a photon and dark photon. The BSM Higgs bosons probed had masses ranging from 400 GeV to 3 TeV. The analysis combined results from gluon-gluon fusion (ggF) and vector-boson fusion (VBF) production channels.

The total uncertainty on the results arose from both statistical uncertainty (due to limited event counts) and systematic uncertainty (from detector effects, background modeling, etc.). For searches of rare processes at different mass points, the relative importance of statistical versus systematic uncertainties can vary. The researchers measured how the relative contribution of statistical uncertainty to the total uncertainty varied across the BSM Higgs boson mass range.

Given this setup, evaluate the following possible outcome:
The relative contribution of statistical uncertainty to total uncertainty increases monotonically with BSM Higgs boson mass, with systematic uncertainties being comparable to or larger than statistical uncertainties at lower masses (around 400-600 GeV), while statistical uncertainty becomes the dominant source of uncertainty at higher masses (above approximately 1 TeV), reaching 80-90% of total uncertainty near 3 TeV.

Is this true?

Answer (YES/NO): NO